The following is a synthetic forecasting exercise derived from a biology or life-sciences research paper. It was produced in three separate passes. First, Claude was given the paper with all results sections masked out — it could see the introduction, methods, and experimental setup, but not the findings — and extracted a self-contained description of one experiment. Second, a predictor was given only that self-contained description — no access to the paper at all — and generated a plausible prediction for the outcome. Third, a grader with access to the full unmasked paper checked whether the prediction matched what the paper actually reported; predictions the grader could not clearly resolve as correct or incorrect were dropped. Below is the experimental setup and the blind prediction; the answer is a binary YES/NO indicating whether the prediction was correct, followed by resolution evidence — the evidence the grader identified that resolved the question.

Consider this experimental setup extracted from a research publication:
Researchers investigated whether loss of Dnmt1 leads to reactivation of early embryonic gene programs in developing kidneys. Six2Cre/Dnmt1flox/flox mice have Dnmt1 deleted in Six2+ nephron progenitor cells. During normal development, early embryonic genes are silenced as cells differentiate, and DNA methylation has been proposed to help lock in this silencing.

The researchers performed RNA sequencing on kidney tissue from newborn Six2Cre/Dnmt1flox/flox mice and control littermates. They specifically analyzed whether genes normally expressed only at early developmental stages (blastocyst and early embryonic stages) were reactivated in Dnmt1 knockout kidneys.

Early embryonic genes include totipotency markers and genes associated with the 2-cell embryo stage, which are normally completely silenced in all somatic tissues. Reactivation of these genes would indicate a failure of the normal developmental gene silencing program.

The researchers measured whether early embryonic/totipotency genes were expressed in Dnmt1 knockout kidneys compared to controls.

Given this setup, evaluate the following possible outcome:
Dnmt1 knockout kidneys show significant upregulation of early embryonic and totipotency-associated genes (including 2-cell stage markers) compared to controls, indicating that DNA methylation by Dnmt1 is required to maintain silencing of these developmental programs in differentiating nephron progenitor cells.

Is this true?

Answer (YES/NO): YES